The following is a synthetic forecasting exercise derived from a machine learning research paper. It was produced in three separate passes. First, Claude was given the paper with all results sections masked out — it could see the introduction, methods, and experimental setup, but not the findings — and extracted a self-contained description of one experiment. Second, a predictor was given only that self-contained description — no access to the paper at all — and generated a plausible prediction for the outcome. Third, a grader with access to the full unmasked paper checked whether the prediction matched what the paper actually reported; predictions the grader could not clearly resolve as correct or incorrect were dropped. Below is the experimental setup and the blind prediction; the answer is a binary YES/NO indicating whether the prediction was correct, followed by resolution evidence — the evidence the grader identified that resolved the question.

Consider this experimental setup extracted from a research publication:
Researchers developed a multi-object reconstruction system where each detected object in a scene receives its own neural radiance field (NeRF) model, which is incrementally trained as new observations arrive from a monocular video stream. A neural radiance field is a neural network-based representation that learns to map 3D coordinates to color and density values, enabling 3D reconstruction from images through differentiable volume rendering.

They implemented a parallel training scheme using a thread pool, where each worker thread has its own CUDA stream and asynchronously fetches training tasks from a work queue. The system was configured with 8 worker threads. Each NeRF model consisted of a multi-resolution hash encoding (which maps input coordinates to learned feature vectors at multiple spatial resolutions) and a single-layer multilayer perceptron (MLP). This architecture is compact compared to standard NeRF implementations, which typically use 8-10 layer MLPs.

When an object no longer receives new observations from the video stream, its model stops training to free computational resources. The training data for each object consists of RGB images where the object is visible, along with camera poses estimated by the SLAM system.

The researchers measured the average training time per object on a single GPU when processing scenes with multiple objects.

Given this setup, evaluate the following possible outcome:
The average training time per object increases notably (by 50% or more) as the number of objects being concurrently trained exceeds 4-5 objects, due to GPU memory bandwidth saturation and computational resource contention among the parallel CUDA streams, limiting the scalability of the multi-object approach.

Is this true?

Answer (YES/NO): NO